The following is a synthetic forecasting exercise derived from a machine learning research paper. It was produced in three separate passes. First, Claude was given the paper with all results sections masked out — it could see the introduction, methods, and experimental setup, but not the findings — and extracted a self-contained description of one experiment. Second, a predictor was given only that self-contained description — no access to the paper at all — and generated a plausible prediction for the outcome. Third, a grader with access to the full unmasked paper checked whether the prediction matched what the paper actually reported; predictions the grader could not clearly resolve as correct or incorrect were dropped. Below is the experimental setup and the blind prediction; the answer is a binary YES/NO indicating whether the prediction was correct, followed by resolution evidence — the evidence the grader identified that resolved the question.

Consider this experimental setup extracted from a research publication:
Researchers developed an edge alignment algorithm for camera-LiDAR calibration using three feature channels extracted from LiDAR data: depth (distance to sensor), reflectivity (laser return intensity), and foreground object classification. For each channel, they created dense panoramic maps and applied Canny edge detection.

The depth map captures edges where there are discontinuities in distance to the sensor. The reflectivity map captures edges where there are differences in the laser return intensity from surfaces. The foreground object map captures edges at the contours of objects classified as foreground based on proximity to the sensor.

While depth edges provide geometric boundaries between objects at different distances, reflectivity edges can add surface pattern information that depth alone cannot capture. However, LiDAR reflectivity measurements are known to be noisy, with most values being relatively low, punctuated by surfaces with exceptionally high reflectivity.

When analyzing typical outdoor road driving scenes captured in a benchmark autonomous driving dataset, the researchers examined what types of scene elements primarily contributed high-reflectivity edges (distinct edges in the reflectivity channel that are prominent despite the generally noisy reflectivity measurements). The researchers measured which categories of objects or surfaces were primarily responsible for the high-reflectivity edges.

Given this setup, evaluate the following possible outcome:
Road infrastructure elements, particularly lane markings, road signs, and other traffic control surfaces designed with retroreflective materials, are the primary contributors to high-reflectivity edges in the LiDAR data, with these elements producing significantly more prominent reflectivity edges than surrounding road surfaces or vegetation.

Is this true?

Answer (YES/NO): NO